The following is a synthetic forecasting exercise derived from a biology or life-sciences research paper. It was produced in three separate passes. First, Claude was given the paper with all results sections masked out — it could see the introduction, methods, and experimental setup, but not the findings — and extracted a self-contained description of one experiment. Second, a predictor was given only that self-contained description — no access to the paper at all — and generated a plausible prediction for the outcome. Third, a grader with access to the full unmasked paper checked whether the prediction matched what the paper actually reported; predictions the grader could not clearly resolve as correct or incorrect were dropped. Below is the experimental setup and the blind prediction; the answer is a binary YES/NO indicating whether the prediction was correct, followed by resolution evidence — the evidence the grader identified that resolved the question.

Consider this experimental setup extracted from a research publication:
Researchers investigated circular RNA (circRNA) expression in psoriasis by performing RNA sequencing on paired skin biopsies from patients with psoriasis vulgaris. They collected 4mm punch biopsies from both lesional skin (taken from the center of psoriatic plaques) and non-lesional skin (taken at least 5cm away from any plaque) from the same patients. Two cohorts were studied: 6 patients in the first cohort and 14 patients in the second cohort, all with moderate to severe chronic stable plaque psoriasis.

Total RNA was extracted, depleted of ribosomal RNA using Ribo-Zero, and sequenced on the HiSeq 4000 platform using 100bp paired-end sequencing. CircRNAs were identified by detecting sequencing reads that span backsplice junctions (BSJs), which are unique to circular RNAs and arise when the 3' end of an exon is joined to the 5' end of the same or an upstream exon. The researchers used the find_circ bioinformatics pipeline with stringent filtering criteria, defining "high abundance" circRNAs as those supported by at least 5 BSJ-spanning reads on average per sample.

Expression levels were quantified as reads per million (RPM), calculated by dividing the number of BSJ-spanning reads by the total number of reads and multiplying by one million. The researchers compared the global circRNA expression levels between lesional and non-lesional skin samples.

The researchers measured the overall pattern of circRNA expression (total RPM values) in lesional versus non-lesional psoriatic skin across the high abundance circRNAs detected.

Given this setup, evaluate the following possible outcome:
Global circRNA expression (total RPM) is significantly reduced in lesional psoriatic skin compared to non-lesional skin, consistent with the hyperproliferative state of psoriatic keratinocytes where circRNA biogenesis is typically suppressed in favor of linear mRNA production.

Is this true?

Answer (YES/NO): YES